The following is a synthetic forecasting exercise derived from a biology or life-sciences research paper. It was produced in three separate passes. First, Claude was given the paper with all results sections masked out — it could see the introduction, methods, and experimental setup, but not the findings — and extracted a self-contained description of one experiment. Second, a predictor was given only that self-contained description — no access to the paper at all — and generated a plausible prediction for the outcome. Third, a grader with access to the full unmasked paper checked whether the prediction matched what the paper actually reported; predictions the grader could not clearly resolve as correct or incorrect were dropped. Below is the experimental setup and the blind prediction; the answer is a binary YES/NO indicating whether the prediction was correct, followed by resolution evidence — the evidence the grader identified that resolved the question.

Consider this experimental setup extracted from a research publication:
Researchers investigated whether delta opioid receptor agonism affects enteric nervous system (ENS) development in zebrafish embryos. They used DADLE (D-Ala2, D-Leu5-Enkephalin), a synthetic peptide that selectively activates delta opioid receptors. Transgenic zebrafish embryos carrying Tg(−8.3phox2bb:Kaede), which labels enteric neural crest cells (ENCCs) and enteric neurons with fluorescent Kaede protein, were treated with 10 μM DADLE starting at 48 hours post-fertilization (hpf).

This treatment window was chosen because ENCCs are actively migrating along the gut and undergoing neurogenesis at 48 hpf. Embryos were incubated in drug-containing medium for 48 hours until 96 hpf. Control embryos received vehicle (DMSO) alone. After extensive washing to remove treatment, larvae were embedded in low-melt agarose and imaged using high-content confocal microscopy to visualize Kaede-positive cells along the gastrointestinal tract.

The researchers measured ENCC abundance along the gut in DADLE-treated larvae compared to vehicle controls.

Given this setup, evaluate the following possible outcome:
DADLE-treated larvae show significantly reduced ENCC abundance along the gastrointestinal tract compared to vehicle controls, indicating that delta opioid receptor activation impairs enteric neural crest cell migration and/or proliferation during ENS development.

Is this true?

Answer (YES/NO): YES